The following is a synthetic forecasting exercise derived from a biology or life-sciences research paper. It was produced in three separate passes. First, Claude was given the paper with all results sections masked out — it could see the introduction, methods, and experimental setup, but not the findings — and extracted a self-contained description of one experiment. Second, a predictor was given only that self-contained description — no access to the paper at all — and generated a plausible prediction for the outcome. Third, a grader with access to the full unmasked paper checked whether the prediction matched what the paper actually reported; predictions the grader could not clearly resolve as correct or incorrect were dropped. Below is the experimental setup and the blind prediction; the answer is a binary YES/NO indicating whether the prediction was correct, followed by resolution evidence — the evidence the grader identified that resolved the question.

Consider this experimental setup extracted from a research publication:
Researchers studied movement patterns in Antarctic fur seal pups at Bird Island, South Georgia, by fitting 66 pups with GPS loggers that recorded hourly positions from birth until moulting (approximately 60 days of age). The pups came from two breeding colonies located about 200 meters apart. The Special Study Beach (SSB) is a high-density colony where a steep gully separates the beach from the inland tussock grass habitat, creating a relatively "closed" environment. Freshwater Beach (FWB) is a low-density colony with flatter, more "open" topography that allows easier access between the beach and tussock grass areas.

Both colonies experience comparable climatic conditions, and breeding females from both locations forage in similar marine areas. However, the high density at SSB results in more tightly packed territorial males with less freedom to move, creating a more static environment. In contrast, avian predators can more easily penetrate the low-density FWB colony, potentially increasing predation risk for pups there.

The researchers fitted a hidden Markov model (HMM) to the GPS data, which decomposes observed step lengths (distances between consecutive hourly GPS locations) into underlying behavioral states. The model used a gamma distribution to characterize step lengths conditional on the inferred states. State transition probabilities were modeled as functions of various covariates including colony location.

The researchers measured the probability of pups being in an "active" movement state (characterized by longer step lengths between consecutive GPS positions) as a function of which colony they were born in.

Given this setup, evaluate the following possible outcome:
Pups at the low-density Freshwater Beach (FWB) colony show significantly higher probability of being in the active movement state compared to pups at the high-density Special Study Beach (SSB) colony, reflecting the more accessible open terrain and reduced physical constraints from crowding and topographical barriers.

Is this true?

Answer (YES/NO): YES